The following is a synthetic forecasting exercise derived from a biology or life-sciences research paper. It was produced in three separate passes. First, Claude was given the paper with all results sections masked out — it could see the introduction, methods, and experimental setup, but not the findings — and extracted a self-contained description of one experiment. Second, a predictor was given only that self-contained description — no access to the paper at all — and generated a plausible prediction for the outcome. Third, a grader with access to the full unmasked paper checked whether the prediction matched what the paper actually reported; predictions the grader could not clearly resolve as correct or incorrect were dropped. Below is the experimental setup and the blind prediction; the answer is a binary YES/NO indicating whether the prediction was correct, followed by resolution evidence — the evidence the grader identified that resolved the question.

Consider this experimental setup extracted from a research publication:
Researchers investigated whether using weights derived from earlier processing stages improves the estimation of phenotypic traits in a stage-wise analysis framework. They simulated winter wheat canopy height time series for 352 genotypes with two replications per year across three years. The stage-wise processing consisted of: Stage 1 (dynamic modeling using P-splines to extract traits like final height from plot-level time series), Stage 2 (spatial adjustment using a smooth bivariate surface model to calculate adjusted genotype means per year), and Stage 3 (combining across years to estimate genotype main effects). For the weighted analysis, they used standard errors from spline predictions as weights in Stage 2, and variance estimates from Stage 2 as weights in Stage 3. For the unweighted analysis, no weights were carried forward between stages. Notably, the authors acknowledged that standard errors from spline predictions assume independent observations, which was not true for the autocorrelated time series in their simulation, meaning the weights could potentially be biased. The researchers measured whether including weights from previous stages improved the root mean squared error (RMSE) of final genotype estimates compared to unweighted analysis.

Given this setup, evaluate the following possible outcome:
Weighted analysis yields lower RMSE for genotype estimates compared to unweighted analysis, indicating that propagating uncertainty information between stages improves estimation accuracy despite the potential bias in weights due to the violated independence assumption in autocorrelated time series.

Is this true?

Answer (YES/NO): YES